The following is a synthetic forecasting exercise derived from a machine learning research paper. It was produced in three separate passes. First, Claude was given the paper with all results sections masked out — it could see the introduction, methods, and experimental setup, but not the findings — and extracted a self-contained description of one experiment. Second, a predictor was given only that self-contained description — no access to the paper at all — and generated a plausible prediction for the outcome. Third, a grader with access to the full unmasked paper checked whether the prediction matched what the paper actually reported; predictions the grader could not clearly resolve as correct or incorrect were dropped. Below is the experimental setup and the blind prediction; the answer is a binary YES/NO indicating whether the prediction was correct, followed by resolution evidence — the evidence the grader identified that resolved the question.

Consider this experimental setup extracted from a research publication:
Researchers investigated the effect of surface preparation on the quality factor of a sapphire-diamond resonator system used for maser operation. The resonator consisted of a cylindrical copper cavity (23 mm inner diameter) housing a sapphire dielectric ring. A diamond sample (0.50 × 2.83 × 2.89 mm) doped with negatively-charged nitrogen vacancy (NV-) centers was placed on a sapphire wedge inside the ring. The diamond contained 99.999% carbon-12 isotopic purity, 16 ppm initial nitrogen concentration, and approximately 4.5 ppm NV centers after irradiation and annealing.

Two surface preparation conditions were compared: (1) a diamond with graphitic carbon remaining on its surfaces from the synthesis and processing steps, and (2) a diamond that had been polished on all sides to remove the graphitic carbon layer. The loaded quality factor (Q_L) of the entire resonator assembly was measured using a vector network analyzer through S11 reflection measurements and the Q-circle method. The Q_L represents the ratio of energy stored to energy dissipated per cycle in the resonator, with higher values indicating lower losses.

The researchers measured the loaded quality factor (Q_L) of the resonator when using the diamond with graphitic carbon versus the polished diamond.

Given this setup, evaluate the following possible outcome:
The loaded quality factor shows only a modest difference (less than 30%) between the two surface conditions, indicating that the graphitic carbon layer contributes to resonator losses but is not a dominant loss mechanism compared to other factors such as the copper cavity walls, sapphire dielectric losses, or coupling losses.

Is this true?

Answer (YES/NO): NO